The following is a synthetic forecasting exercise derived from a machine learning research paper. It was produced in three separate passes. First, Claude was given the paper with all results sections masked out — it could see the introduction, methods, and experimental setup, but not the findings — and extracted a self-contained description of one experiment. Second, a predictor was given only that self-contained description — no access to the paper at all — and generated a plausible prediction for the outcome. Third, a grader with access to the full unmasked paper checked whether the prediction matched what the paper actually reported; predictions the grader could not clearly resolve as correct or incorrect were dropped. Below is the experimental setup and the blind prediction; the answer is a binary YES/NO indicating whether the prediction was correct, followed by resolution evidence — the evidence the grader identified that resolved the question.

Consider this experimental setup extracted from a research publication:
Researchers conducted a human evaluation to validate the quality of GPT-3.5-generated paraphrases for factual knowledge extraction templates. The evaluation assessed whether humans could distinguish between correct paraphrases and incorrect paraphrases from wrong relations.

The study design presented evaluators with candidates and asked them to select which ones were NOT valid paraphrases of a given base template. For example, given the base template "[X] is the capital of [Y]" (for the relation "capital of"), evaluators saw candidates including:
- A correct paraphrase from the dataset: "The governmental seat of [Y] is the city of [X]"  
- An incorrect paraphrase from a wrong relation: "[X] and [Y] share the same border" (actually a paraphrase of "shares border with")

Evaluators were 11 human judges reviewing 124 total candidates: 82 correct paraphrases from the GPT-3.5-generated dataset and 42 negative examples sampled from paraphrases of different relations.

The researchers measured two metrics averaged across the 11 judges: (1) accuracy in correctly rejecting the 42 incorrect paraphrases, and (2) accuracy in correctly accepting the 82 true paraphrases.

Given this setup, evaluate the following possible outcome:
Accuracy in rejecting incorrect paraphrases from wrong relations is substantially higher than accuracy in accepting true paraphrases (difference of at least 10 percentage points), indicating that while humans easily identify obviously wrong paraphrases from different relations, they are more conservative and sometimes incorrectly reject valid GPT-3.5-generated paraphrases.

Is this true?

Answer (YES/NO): NO